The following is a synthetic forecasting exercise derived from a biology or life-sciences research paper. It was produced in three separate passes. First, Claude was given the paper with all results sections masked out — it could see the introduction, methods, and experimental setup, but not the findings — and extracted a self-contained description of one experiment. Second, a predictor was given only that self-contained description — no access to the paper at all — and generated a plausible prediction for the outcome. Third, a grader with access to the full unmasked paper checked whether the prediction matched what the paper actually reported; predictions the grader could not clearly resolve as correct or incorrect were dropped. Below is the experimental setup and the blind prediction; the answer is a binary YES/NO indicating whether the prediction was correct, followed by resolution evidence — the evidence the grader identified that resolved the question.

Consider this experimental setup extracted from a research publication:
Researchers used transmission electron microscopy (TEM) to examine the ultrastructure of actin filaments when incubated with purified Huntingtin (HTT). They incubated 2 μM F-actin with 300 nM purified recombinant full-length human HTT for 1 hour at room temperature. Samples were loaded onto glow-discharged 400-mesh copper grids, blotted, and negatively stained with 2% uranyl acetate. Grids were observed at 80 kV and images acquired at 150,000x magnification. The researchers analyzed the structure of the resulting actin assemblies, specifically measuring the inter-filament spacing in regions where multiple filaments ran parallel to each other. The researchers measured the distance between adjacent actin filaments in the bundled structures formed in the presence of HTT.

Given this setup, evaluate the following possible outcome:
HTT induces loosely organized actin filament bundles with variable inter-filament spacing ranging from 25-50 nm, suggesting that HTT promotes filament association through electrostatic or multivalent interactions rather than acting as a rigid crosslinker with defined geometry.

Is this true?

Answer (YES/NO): NO